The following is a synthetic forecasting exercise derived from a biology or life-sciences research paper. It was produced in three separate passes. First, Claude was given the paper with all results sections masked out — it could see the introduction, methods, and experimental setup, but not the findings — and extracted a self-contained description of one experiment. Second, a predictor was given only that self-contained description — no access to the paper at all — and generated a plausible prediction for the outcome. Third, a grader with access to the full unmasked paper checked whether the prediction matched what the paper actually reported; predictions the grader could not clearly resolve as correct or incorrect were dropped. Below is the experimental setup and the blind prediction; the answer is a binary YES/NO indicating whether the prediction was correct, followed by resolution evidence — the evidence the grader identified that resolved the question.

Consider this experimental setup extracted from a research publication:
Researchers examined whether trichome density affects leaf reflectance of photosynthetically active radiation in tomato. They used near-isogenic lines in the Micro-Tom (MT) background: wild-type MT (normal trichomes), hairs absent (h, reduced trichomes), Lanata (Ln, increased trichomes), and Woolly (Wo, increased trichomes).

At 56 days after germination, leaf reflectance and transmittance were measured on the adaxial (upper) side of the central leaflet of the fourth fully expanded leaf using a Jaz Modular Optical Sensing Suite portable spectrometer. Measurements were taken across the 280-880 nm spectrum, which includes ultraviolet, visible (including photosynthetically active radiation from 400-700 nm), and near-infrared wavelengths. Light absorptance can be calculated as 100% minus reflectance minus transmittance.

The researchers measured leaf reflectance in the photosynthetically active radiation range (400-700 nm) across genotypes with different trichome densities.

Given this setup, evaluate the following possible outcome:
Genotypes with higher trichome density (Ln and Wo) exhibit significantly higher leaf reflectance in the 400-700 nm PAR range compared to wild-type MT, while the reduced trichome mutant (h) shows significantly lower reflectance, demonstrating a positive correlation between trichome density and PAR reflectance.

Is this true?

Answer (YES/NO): NO